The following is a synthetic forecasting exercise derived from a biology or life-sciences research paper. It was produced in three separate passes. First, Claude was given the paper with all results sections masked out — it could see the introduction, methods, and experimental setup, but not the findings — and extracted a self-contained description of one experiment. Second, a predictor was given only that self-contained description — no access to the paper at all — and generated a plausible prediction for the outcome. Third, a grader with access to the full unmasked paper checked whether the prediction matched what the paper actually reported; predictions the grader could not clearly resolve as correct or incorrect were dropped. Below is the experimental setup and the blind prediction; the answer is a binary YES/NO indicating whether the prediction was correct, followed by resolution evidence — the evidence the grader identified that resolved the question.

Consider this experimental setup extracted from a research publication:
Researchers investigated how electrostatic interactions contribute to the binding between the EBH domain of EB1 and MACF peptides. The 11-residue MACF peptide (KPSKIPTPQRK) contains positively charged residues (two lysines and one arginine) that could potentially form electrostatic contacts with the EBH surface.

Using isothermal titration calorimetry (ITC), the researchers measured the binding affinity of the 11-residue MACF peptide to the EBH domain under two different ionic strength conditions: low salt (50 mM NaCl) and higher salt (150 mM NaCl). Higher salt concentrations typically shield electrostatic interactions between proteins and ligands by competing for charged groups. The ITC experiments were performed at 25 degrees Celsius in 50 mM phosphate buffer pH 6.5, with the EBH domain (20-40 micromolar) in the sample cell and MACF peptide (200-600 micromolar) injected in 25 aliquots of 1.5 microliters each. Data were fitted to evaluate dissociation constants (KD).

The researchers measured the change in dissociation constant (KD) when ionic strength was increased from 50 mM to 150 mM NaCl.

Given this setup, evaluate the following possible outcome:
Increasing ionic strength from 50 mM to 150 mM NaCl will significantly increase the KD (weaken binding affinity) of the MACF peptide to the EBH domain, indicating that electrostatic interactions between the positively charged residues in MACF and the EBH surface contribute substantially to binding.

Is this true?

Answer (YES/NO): YES